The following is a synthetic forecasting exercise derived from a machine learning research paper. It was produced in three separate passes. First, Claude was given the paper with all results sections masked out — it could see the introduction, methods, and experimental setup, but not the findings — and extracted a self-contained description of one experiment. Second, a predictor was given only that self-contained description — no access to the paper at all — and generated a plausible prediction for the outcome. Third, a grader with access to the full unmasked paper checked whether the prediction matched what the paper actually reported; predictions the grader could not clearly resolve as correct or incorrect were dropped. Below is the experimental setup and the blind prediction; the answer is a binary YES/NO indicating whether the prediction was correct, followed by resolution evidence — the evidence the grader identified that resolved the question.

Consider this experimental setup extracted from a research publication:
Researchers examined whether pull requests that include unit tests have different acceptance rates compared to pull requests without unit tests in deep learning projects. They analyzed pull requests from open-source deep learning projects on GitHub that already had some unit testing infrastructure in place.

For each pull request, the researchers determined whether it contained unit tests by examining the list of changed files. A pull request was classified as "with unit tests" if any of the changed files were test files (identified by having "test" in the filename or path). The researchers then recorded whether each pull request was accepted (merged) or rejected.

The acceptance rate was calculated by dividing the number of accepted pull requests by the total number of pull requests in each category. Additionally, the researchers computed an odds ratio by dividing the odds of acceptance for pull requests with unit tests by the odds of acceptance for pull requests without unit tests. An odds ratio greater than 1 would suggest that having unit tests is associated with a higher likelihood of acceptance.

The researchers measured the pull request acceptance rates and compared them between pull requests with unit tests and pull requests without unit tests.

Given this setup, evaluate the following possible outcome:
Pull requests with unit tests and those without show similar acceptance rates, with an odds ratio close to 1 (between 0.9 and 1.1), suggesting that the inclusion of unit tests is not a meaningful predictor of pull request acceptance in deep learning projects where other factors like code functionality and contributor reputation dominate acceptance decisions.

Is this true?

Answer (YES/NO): NO